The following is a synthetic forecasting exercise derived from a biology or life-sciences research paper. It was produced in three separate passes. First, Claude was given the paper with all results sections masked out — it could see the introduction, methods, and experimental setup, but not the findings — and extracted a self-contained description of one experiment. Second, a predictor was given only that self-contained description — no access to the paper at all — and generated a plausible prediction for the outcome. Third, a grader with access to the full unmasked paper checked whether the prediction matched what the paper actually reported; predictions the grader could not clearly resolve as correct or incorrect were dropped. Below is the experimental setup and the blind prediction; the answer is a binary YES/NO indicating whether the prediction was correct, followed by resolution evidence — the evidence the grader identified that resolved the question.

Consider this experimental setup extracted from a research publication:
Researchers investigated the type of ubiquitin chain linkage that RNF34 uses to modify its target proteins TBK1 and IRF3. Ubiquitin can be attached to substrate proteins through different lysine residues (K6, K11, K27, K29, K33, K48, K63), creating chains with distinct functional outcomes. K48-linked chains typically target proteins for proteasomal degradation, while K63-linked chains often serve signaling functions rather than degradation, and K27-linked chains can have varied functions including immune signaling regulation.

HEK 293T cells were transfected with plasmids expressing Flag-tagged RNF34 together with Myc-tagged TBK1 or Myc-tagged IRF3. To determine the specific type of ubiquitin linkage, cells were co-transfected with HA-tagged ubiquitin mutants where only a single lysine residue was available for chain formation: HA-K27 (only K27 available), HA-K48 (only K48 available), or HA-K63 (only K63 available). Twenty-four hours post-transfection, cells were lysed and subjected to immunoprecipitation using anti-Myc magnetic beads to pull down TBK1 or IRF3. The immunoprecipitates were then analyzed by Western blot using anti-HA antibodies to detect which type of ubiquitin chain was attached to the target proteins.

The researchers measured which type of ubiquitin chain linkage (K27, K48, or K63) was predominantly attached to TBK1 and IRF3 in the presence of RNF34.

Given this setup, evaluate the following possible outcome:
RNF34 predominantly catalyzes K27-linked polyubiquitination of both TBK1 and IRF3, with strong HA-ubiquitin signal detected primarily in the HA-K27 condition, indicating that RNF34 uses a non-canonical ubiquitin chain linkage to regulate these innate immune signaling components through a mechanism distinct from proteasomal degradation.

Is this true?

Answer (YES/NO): NO